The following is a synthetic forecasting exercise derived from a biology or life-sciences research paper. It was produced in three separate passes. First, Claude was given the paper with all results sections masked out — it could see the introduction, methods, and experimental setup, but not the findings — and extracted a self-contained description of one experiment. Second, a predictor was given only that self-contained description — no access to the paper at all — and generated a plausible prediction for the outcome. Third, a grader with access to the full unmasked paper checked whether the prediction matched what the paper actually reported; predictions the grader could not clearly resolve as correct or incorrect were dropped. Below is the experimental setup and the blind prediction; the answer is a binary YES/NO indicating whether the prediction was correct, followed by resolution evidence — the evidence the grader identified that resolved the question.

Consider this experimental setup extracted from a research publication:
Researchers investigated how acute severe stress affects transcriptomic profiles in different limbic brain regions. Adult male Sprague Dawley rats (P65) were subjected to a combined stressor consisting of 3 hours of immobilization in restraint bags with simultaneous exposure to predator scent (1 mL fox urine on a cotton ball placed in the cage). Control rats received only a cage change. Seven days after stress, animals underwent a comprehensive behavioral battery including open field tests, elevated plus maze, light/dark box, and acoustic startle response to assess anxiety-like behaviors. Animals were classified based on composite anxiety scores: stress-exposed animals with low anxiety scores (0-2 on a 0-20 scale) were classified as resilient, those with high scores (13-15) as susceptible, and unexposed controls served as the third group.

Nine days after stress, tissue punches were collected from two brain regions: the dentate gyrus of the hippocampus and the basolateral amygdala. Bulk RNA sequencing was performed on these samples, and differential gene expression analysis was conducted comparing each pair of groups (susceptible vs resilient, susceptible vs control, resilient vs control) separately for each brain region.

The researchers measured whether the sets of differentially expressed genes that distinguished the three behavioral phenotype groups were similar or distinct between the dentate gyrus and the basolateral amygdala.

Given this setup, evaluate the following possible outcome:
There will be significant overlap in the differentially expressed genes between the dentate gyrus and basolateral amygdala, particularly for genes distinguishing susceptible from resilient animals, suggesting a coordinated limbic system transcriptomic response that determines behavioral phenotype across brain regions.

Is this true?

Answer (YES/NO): NO